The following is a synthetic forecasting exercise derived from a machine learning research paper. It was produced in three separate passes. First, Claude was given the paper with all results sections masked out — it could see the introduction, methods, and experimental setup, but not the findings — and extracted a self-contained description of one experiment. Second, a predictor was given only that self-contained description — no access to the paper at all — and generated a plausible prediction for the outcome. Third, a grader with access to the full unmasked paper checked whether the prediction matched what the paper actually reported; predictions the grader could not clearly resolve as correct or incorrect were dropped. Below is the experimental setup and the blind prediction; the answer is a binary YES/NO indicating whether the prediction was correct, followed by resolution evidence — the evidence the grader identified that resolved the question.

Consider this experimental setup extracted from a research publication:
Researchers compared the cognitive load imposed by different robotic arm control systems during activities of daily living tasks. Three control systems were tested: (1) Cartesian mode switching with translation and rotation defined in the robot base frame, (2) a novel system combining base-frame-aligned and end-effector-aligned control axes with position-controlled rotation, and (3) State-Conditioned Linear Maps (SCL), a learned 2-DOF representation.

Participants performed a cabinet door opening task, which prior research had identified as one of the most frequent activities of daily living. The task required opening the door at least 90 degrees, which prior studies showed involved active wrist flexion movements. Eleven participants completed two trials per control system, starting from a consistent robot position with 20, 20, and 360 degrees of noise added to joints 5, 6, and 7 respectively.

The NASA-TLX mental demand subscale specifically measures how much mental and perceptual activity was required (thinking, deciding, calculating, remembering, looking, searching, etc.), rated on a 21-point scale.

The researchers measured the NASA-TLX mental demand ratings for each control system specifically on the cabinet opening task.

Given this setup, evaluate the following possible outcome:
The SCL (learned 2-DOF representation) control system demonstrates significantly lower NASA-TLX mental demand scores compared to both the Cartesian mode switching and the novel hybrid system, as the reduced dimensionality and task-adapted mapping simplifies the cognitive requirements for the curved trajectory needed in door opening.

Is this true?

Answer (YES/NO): NO